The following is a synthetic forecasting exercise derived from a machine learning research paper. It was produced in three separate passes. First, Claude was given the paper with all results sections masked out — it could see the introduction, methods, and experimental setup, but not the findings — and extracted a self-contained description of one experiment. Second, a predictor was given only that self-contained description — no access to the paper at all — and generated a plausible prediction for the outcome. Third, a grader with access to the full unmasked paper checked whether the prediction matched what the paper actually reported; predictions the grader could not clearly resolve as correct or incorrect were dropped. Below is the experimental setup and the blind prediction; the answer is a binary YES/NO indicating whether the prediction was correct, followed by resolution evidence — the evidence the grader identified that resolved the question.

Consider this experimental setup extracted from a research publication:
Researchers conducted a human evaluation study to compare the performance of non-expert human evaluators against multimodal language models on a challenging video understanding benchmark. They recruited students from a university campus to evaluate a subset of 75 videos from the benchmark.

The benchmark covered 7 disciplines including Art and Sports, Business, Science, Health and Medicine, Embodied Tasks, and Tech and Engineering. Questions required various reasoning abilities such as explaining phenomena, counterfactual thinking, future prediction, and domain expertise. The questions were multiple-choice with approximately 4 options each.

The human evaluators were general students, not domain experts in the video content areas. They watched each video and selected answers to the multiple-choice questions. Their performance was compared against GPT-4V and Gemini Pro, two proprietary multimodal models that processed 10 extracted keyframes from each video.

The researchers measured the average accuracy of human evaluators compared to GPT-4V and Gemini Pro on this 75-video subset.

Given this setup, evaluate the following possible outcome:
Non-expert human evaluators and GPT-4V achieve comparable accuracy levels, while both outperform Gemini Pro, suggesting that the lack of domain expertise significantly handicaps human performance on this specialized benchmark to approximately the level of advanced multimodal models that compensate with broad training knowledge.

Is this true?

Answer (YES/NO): NO